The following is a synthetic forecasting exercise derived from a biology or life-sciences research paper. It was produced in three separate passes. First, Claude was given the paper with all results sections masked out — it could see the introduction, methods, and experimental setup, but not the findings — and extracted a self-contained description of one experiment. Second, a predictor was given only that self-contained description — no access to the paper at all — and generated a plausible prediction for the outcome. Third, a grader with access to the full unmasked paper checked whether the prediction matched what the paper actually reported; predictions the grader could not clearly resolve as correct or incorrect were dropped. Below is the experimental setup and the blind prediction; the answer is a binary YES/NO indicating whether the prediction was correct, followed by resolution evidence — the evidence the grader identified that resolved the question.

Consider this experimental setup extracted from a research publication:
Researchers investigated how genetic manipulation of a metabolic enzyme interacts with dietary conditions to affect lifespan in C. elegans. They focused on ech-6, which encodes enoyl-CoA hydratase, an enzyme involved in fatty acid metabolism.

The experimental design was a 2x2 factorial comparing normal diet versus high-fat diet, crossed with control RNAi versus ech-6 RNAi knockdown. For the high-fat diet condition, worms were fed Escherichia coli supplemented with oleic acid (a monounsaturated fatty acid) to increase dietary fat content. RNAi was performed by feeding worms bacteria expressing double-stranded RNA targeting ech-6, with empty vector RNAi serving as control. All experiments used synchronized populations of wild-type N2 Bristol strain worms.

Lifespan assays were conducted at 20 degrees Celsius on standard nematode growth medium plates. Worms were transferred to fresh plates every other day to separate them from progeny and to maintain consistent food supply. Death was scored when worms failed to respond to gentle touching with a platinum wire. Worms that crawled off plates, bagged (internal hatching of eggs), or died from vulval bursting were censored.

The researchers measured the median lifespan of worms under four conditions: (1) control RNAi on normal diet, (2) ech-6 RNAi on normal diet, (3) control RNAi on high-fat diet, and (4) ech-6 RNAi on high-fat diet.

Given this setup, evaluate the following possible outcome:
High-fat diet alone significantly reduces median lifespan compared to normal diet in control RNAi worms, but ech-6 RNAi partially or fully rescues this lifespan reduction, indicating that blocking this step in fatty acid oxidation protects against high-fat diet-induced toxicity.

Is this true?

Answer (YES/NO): YES